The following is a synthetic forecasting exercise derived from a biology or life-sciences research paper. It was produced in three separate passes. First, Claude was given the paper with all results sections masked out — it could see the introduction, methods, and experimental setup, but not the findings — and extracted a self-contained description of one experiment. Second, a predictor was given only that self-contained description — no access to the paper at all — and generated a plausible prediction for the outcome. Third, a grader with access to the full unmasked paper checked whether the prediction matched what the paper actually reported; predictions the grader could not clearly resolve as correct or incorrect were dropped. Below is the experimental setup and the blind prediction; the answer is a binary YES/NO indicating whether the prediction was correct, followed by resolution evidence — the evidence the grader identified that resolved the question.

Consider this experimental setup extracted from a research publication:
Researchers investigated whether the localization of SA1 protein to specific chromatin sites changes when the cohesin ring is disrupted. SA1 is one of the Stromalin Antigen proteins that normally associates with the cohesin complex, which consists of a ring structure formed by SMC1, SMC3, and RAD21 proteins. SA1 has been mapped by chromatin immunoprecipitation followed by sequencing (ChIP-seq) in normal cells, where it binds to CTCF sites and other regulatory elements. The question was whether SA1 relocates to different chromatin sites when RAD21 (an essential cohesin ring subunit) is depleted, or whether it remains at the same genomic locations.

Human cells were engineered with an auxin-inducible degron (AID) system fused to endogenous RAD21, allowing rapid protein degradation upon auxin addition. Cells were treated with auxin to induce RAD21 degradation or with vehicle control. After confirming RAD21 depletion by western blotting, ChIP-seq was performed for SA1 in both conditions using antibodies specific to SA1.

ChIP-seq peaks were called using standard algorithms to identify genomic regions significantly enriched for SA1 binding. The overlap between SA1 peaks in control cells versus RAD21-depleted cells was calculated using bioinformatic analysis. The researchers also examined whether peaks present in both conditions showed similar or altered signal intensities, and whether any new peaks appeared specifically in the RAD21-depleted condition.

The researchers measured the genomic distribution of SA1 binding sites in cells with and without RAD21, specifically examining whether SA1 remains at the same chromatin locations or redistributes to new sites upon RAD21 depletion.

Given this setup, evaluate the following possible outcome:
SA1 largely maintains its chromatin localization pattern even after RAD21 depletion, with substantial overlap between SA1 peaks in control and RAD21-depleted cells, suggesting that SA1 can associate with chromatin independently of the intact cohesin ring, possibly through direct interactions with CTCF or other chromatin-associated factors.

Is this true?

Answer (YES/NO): YES